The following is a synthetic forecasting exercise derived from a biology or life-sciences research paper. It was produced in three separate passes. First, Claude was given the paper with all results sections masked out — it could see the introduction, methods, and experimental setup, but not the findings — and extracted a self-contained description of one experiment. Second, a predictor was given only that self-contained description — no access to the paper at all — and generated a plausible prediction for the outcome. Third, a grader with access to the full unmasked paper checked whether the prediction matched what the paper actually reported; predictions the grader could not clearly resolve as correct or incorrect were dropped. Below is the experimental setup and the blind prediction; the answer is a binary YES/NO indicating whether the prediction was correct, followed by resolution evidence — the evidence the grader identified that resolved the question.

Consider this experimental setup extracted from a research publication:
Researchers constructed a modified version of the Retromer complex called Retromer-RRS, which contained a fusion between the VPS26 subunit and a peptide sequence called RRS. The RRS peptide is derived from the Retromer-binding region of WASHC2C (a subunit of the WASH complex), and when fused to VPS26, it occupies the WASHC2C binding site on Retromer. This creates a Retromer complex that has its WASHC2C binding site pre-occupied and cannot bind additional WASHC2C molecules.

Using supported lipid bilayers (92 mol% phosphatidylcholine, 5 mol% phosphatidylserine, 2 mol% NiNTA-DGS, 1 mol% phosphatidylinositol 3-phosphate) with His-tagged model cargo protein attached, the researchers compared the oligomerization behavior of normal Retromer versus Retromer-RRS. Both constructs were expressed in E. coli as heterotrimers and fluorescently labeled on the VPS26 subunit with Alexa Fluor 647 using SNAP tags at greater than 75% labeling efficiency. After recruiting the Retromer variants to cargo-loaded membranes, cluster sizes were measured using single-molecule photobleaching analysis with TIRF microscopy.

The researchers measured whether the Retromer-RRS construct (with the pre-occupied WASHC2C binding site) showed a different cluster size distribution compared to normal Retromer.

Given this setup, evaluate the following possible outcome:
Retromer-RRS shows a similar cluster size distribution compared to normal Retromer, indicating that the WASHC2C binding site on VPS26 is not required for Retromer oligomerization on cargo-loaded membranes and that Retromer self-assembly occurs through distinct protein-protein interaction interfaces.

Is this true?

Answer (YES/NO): NO